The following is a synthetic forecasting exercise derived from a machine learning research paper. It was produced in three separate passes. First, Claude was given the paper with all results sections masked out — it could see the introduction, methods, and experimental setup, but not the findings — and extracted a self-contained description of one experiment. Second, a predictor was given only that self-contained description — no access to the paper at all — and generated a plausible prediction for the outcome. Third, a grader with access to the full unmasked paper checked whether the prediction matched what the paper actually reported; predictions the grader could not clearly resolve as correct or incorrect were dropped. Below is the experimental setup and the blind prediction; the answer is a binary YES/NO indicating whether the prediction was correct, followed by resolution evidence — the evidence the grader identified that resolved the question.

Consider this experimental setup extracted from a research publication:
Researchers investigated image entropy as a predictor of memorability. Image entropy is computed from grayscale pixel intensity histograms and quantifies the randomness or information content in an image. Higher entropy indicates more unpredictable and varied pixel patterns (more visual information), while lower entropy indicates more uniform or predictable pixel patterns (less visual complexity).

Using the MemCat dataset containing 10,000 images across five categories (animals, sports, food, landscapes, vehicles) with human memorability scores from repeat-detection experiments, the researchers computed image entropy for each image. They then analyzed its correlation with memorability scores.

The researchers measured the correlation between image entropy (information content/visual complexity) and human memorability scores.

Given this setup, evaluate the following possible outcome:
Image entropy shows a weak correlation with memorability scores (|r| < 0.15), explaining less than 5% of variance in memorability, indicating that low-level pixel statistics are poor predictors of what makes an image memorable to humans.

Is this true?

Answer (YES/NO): YES